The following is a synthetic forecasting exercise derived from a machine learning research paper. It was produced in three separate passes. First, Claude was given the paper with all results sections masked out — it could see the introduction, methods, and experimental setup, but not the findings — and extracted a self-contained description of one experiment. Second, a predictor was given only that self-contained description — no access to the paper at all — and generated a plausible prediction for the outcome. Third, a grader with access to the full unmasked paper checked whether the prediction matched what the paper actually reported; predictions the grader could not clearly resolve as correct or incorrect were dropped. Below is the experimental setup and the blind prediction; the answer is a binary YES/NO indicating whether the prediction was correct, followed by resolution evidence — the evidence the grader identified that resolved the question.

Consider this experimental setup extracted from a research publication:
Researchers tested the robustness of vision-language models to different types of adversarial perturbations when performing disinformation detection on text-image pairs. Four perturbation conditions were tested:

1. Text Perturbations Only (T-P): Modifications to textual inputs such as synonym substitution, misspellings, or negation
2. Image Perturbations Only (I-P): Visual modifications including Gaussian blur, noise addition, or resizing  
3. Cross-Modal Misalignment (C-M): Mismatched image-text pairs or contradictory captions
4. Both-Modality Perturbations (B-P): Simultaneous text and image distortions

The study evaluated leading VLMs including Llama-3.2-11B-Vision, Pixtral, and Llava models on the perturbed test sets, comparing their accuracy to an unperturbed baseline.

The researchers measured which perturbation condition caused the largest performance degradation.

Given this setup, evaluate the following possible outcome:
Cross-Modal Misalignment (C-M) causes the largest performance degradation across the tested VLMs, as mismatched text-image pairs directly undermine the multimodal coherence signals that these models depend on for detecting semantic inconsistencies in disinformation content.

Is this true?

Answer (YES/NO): NO